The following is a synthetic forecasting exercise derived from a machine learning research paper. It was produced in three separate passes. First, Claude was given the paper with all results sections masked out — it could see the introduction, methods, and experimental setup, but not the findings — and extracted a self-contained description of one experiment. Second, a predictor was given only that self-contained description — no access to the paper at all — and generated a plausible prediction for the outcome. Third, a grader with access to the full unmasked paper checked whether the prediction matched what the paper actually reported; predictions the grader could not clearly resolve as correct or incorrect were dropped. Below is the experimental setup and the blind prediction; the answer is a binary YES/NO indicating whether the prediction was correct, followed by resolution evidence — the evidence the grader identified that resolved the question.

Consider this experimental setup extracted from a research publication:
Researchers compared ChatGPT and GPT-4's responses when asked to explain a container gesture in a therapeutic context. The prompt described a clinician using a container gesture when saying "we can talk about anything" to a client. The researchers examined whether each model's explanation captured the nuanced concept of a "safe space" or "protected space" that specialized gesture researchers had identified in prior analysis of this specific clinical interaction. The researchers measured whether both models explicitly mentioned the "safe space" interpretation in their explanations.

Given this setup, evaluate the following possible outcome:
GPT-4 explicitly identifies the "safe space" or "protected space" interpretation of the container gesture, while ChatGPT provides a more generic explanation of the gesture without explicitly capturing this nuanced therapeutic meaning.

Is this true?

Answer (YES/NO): NO